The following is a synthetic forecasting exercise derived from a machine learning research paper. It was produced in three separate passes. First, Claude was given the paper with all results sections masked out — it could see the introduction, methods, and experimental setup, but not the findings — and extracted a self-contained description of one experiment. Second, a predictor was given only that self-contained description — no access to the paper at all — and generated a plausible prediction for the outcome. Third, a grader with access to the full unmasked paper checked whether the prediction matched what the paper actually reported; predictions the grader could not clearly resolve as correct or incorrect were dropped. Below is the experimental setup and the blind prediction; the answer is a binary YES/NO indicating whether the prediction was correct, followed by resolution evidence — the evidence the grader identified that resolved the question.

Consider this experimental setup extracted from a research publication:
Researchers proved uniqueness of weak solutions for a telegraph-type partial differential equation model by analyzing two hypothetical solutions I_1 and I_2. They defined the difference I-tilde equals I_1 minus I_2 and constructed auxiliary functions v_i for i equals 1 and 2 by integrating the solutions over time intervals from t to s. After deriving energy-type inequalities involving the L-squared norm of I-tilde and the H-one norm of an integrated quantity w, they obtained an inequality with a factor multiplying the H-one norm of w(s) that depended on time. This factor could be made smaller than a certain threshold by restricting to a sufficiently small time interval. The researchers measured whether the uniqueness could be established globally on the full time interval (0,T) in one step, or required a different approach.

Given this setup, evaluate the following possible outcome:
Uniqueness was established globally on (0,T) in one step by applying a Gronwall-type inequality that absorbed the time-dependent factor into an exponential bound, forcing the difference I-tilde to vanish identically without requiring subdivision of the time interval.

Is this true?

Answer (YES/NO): NO